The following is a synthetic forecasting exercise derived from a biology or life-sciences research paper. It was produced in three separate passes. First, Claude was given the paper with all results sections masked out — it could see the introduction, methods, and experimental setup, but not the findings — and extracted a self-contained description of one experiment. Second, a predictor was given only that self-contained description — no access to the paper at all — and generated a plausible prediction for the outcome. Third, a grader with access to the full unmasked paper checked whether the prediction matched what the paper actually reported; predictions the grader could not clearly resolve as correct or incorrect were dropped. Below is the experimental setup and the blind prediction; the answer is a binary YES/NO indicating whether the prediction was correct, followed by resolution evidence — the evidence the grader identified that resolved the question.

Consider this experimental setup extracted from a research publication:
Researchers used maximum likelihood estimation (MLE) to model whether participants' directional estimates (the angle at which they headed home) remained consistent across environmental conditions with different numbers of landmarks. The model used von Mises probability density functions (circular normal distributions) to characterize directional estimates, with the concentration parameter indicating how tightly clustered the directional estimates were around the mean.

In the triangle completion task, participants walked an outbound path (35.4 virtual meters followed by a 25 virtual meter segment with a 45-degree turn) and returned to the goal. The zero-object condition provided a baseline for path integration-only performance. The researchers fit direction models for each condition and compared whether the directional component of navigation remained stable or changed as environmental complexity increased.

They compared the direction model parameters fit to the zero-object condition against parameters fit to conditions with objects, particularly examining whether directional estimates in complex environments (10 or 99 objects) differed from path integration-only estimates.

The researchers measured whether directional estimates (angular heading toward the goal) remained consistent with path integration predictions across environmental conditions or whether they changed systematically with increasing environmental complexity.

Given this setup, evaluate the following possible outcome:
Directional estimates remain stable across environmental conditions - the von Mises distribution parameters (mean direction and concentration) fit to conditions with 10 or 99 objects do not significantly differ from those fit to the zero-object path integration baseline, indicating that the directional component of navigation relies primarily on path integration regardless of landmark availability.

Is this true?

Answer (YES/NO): NO